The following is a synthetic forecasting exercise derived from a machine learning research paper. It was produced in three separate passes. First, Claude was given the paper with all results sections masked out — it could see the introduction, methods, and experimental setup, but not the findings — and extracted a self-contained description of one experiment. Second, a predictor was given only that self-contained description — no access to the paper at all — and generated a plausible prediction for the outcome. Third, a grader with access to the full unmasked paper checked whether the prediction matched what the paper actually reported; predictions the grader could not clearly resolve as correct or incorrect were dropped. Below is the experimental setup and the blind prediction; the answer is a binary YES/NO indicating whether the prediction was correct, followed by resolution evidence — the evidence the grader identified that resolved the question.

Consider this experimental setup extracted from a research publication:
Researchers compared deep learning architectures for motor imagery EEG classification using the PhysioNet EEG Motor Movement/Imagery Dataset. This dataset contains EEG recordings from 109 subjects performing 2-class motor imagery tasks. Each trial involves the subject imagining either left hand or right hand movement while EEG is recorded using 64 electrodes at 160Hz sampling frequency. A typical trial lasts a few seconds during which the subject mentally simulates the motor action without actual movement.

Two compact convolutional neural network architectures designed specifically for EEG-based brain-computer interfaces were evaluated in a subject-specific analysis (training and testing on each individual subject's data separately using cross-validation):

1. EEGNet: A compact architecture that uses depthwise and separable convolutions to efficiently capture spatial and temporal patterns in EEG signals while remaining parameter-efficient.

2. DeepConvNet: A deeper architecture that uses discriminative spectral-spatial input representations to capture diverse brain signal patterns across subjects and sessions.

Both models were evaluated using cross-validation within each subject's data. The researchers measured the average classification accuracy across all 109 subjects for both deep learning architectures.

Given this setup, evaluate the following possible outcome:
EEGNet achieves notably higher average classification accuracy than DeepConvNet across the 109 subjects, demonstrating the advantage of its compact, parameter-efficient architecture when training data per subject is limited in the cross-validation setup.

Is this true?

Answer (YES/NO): NO